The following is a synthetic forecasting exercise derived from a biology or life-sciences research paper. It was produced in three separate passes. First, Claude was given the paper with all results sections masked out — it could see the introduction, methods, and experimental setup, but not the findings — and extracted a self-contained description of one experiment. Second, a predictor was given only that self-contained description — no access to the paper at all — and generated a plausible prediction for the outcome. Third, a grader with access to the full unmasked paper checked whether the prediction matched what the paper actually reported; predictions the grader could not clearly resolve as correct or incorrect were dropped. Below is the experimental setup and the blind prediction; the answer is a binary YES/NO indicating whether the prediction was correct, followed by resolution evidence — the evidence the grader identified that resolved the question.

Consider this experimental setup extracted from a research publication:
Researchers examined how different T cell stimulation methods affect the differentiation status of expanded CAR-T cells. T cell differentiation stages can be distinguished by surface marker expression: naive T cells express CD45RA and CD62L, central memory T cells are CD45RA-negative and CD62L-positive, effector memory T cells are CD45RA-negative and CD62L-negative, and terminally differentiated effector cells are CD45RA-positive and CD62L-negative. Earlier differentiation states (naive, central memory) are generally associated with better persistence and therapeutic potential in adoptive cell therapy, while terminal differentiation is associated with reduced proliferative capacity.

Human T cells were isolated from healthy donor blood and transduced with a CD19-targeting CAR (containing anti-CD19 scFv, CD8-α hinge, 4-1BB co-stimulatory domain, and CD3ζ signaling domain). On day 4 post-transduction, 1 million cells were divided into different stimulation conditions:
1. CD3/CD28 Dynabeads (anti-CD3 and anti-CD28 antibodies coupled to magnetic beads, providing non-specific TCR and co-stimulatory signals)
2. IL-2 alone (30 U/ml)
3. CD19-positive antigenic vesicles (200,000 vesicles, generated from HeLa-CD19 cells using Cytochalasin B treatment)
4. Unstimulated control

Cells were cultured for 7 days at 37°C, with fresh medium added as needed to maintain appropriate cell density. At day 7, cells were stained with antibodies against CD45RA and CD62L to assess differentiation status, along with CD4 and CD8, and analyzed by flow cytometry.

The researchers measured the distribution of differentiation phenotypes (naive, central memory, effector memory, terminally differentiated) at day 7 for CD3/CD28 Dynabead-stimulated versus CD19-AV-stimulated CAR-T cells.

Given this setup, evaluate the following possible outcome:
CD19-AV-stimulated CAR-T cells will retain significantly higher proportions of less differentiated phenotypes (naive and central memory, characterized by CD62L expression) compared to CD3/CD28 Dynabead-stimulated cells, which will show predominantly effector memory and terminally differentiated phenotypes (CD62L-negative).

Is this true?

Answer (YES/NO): YES